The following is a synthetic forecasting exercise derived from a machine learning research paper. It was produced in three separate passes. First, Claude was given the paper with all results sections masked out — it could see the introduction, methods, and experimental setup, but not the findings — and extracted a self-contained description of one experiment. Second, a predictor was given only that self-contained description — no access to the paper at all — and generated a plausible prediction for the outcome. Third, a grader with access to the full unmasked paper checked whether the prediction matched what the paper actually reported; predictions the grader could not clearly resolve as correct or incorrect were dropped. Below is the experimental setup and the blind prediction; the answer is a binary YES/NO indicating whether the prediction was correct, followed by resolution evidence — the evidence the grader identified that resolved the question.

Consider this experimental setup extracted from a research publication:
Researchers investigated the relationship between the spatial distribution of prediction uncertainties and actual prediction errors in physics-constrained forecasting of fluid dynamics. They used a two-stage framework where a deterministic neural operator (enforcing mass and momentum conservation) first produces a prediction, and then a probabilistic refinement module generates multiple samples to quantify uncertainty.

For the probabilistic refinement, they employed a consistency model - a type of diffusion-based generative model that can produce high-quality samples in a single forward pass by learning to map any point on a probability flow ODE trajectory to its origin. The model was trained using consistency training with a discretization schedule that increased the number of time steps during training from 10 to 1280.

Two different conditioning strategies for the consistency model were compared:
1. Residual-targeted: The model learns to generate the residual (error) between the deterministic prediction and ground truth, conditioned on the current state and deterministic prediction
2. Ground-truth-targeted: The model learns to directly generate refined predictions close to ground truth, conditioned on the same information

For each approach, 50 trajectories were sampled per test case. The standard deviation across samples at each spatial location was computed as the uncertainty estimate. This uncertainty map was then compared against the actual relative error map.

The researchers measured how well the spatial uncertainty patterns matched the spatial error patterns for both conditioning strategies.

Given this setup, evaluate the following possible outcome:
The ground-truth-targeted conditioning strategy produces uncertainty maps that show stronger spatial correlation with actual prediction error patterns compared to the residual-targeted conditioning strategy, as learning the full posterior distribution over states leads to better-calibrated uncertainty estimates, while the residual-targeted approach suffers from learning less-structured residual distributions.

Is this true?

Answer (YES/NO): NO